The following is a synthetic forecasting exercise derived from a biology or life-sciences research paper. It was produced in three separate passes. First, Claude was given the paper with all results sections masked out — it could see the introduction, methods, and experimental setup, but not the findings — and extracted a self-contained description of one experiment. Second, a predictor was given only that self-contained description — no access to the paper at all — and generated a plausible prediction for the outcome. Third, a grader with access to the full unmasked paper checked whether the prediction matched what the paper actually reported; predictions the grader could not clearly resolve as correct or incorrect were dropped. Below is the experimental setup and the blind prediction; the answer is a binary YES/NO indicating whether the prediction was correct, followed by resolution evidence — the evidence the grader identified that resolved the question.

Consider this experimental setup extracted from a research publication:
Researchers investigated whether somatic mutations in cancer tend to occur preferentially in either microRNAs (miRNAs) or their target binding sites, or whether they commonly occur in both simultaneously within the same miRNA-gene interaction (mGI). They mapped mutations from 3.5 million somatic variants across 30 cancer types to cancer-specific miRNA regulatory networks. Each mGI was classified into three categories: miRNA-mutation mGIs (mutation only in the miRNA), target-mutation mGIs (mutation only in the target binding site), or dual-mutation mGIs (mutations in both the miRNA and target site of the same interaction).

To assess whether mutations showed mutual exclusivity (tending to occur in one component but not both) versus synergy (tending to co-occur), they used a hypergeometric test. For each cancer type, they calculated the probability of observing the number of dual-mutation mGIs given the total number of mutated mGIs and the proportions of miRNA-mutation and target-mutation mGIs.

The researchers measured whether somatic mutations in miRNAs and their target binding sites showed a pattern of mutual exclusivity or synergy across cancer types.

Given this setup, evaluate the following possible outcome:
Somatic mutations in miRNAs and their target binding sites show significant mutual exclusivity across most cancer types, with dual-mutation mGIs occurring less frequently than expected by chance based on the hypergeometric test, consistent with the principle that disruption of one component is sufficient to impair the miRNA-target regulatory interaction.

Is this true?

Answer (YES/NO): YES